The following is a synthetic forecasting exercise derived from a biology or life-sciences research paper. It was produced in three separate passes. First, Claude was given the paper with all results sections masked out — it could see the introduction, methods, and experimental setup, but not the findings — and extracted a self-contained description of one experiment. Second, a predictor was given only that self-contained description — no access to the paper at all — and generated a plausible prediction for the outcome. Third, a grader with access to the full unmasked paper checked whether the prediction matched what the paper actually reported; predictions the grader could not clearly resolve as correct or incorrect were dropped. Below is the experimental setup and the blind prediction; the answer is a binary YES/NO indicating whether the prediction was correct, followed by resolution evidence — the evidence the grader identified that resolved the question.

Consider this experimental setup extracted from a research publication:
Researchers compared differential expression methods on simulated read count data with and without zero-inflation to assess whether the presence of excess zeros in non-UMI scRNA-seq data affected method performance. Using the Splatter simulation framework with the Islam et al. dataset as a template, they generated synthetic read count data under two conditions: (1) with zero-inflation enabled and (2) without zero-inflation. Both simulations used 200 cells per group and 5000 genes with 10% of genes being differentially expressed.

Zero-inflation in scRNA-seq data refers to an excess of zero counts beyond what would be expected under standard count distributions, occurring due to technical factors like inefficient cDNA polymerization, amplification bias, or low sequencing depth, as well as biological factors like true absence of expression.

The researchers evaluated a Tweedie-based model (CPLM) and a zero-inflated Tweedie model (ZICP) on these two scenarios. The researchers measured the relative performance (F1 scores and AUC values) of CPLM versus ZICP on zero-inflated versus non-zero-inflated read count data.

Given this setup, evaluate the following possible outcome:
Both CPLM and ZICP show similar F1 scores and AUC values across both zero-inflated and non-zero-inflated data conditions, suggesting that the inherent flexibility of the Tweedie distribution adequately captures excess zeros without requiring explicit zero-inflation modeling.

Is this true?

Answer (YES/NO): NO